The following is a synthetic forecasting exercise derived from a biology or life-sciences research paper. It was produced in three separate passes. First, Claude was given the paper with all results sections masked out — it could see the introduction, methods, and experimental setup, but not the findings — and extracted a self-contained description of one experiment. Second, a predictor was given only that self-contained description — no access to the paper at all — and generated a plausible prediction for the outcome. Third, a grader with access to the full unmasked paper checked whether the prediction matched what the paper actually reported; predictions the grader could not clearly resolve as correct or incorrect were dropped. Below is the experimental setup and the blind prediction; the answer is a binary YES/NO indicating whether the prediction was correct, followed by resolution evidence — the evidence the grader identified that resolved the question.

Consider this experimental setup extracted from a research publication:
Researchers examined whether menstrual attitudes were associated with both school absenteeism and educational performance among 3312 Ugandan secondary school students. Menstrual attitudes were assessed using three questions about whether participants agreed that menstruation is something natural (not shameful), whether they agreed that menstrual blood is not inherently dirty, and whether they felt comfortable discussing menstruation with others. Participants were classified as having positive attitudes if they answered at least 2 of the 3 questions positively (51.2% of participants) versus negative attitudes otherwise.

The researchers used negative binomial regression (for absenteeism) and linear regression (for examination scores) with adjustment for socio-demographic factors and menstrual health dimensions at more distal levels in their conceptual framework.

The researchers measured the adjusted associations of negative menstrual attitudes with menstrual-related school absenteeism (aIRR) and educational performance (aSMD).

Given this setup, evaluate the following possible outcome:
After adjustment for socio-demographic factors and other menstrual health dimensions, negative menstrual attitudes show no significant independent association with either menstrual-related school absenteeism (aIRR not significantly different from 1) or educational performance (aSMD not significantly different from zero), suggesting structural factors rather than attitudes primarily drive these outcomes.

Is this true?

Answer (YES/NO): NO